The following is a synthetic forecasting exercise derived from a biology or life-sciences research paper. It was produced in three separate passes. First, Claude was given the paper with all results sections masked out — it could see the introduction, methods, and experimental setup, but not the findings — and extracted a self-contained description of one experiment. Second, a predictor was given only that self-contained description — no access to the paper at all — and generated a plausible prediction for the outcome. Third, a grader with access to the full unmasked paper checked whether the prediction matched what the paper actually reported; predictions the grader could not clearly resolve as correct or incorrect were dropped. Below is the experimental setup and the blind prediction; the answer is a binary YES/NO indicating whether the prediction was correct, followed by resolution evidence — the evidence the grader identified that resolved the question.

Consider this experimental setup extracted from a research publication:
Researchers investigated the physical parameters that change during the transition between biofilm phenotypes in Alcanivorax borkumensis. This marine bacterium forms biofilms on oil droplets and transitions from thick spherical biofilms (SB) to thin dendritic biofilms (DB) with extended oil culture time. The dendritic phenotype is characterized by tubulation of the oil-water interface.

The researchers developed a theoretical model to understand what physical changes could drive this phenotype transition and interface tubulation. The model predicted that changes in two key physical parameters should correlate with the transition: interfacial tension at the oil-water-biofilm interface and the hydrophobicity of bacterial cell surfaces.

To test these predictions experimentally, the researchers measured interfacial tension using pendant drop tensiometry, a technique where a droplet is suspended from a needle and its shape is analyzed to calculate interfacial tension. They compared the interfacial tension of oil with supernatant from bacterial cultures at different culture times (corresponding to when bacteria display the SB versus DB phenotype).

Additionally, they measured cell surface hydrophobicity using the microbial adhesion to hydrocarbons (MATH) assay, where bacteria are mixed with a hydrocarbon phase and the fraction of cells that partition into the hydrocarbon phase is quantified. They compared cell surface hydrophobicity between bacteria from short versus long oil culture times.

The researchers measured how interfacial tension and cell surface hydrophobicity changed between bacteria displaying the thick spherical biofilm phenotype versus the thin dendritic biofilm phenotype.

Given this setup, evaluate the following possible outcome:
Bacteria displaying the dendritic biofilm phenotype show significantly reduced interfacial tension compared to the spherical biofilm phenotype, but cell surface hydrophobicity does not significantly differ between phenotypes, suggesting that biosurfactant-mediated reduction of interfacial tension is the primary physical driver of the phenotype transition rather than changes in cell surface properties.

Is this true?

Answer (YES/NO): NO